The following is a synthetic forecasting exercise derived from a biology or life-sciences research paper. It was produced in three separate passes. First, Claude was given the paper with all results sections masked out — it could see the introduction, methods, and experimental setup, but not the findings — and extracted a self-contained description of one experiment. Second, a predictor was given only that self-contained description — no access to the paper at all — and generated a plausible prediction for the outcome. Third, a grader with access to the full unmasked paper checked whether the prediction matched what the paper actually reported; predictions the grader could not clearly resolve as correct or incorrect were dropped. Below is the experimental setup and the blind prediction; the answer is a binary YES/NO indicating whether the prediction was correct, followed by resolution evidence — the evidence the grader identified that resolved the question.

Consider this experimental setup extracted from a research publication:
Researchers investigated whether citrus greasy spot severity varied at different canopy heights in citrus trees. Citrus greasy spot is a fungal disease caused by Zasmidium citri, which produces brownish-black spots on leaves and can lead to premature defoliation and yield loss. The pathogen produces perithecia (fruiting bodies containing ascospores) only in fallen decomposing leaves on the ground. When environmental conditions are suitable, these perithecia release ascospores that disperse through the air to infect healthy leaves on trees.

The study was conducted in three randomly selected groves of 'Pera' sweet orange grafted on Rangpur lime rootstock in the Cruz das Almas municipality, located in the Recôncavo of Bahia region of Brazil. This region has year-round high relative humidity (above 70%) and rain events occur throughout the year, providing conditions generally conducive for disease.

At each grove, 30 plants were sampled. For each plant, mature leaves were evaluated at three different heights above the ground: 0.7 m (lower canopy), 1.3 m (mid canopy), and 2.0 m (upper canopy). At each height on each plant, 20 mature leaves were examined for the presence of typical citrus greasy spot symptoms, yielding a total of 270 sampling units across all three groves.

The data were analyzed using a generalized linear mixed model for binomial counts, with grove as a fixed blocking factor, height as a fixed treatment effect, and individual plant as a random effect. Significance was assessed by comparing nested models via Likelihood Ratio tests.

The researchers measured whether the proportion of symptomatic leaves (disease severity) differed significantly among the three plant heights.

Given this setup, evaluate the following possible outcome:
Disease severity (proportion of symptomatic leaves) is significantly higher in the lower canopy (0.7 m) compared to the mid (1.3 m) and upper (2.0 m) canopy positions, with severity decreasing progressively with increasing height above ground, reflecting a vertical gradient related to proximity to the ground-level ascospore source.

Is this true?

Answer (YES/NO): NO